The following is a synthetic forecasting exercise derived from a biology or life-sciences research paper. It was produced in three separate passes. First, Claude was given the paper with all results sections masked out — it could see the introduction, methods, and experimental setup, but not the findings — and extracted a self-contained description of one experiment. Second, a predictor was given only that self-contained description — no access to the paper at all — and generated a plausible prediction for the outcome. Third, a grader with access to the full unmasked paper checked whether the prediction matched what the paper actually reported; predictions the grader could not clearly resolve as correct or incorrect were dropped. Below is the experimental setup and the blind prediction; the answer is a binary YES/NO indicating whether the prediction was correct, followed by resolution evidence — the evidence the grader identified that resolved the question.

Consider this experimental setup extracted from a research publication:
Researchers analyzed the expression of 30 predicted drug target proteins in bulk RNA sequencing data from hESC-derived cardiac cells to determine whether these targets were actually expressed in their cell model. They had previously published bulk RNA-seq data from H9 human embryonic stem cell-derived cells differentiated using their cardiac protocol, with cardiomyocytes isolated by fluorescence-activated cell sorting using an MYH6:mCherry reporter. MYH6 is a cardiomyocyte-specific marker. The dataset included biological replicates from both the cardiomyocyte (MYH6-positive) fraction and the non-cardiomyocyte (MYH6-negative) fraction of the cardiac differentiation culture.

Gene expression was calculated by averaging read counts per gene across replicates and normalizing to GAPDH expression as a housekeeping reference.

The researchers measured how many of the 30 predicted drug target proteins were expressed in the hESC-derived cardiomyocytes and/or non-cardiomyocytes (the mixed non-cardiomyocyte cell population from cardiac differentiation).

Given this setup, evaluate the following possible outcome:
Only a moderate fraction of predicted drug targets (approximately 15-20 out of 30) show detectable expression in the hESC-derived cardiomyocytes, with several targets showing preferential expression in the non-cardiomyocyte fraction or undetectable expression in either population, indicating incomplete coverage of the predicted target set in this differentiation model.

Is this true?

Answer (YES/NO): NO